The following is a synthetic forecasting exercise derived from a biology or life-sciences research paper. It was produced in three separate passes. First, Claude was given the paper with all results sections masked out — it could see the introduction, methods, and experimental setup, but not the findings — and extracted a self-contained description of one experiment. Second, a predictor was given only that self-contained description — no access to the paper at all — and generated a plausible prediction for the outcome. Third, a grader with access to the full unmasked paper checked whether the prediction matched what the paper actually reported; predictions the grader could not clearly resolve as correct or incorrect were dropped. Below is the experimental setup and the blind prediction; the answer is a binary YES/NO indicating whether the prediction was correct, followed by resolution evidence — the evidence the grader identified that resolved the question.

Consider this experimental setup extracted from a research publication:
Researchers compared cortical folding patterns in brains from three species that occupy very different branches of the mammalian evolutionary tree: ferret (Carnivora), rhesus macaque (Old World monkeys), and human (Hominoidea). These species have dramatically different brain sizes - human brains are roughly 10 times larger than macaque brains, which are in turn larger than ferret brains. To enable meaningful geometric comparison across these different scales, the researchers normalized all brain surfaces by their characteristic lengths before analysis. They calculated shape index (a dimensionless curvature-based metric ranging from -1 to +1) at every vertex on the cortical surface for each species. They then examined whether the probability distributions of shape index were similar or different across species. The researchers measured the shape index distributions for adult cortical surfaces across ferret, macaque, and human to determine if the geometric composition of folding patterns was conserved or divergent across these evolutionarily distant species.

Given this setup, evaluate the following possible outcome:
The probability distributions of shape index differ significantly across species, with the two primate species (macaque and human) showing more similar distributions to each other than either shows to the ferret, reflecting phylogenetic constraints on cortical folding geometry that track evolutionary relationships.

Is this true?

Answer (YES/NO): NO